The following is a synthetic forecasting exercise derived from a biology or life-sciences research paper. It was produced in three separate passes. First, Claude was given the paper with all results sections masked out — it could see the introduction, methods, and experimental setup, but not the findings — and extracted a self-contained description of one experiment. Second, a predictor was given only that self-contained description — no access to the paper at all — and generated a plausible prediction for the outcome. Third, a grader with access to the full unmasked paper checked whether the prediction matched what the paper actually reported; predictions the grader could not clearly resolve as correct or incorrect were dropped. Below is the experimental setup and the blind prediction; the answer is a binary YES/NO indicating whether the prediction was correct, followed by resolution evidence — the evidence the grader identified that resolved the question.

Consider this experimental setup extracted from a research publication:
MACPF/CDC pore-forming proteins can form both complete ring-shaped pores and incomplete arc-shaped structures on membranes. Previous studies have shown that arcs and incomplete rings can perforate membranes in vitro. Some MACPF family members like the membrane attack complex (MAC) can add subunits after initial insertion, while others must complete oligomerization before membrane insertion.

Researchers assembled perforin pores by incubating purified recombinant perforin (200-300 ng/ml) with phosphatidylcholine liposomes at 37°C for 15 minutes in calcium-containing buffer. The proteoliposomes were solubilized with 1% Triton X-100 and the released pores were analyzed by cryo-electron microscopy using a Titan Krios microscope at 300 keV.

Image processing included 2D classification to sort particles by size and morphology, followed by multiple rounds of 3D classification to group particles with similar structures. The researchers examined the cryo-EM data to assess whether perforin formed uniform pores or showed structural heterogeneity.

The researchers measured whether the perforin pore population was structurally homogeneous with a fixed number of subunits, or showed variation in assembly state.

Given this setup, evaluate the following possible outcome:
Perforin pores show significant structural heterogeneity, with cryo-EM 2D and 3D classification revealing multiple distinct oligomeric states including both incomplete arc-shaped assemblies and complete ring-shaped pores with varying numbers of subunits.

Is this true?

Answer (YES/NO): NO